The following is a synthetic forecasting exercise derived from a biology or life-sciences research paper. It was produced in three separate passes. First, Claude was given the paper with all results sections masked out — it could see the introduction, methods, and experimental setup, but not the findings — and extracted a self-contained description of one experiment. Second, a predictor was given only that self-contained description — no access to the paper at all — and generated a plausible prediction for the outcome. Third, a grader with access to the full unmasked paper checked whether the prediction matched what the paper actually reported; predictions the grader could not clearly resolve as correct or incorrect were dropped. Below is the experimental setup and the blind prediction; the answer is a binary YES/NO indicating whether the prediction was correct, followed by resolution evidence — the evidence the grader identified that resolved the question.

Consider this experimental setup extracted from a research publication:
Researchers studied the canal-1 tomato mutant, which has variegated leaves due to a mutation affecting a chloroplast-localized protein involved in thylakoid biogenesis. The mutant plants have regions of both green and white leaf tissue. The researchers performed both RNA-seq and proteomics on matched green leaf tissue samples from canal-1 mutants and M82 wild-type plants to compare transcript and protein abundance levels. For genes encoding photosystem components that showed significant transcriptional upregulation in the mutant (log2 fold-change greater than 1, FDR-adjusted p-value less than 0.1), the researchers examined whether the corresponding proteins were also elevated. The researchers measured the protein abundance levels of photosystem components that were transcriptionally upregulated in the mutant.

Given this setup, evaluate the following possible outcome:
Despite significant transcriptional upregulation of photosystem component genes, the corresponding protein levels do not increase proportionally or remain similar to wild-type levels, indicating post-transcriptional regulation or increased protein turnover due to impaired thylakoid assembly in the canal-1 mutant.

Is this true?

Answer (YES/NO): YES